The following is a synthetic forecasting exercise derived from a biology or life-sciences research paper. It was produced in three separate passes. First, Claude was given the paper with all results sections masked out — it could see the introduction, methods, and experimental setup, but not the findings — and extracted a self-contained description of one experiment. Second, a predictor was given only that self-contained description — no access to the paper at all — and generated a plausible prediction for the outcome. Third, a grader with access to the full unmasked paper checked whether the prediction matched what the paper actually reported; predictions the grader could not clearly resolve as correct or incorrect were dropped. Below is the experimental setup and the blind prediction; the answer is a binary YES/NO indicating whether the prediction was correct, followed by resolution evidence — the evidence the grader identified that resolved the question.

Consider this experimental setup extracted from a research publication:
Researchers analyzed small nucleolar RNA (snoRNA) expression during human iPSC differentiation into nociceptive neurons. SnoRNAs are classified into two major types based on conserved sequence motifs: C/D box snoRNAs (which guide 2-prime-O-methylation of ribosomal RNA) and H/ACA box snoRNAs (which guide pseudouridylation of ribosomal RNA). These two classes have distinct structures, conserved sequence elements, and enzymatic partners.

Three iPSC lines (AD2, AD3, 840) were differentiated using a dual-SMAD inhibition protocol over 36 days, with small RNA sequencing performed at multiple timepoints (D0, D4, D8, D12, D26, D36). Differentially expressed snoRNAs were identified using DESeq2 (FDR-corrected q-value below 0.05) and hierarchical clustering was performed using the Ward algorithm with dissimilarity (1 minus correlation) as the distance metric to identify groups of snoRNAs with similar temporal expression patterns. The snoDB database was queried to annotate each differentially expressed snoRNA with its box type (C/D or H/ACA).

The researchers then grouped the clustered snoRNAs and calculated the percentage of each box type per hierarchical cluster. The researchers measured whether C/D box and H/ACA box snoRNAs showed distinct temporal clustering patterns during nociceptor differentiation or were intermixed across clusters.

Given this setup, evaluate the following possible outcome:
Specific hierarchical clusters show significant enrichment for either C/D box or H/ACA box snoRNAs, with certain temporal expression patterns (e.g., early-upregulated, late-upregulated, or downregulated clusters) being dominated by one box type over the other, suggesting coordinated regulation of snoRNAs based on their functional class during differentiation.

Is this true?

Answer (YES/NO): YES